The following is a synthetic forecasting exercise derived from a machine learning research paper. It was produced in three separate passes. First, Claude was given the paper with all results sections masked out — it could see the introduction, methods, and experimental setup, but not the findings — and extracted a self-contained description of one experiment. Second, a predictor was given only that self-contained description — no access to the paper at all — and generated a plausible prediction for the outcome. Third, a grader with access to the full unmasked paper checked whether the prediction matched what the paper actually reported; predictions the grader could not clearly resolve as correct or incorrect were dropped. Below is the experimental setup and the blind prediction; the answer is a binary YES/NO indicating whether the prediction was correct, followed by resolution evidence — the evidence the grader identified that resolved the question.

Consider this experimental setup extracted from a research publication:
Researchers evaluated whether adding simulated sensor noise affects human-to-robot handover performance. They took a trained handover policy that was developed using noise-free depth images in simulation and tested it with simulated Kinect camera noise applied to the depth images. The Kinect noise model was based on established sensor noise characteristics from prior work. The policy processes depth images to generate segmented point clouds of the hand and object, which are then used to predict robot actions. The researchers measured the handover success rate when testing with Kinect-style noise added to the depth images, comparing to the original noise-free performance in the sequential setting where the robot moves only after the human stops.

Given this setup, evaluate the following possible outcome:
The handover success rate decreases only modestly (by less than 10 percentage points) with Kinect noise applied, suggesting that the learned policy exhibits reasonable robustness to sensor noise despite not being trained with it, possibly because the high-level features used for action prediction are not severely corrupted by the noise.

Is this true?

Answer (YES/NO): NO